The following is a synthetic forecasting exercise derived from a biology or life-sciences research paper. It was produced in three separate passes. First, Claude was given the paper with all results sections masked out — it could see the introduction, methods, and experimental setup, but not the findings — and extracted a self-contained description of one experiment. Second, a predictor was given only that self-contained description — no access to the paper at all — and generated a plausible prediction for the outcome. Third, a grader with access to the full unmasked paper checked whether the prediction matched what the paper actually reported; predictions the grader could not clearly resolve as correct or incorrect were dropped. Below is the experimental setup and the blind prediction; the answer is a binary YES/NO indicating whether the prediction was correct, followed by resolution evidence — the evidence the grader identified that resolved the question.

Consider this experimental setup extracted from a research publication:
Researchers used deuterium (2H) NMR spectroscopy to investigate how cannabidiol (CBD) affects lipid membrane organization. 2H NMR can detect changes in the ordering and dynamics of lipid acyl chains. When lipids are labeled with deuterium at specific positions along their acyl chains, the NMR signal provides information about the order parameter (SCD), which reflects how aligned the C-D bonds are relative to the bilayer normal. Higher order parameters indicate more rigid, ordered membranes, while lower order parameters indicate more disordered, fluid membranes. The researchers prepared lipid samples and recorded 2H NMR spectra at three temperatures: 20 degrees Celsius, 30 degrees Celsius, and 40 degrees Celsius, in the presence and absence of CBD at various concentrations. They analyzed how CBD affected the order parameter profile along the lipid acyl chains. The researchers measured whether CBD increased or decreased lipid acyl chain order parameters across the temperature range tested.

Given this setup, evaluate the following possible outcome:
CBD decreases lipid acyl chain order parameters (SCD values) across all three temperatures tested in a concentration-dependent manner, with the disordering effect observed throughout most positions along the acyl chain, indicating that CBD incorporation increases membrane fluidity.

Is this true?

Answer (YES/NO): NO